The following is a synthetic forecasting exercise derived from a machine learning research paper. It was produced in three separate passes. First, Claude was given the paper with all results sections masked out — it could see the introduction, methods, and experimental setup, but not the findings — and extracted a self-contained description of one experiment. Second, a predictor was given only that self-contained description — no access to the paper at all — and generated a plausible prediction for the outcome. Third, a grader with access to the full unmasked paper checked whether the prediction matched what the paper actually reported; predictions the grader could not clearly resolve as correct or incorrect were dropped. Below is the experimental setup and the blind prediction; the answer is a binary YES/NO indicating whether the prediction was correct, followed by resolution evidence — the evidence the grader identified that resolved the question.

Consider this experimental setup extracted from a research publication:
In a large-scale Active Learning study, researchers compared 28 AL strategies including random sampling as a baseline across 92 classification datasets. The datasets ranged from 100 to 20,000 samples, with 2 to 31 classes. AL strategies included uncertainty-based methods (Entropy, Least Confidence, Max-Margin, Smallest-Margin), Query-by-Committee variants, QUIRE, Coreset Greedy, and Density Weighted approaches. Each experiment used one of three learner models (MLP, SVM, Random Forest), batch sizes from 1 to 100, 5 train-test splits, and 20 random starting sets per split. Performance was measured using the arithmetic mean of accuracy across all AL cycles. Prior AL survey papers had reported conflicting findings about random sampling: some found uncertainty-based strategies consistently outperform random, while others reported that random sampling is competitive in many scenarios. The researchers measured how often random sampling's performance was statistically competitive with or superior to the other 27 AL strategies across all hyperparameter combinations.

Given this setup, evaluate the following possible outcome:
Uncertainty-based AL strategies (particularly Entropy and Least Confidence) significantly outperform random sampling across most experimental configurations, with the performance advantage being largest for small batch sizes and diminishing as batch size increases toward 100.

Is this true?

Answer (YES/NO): NO